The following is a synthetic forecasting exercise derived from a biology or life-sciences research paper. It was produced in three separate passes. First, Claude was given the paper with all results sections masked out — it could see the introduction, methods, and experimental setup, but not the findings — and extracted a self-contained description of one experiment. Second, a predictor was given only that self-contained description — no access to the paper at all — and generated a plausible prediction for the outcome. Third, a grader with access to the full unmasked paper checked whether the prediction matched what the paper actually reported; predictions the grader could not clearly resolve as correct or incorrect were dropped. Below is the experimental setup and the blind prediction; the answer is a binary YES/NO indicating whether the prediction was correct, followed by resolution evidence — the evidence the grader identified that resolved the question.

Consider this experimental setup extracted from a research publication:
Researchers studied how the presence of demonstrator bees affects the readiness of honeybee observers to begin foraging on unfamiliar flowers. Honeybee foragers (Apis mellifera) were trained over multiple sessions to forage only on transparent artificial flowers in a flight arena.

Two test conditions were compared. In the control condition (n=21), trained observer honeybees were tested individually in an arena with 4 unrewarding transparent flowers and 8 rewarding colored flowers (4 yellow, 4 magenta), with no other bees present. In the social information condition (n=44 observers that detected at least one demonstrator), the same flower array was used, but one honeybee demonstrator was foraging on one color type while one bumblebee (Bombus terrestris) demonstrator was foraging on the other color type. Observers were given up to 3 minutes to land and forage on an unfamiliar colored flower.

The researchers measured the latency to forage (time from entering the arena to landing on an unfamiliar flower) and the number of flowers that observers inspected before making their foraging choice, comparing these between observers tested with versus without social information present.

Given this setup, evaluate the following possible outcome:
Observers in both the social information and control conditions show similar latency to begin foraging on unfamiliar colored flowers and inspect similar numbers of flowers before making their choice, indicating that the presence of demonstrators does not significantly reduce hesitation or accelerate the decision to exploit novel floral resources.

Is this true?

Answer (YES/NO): NO